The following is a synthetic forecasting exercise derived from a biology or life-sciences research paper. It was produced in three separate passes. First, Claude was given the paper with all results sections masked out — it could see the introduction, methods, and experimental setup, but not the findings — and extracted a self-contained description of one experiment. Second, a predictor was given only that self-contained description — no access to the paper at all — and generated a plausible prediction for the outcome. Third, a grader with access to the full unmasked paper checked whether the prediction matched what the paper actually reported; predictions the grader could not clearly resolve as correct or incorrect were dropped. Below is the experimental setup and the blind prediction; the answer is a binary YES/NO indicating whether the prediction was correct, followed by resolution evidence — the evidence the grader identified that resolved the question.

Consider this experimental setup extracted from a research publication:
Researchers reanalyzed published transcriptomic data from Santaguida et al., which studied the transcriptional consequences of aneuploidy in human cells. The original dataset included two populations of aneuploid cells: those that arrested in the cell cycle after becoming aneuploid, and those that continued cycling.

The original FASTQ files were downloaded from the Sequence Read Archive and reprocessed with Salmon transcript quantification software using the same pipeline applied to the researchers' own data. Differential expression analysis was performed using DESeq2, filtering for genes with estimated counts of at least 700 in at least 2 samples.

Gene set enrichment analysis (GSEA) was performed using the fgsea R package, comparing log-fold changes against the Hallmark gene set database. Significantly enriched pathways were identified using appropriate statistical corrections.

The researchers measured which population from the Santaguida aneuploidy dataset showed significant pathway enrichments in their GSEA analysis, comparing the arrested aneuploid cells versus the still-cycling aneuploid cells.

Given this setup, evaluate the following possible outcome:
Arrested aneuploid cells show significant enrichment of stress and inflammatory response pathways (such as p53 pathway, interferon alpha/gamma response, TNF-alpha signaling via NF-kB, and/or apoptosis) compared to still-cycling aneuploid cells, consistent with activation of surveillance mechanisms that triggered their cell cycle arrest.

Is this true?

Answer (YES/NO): YES